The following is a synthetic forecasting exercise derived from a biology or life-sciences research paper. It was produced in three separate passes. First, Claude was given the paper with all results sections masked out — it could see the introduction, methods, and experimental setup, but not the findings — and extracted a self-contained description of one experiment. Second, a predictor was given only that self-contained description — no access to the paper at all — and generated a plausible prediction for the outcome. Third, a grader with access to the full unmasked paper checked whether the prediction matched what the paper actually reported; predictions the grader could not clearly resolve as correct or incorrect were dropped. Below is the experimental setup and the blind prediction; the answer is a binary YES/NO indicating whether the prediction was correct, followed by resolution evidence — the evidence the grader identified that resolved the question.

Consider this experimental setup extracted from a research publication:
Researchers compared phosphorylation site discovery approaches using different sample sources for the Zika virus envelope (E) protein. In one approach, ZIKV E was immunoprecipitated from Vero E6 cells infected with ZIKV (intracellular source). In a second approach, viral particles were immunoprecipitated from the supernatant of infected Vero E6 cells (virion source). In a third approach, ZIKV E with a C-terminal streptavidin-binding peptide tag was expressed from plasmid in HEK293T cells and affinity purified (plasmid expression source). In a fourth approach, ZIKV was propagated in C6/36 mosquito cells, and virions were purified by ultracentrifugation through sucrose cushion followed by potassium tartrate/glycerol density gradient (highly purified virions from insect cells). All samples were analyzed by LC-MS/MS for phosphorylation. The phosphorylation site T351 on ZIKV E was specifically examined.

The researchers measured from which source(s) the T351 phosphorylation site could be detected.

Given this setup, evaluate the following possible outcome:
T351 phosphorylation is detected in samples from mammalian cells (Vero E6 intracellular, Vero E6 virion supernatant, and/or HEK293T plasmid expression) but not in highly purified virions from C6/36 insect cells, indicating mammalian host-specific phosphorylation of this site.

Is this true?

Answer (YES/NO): NO